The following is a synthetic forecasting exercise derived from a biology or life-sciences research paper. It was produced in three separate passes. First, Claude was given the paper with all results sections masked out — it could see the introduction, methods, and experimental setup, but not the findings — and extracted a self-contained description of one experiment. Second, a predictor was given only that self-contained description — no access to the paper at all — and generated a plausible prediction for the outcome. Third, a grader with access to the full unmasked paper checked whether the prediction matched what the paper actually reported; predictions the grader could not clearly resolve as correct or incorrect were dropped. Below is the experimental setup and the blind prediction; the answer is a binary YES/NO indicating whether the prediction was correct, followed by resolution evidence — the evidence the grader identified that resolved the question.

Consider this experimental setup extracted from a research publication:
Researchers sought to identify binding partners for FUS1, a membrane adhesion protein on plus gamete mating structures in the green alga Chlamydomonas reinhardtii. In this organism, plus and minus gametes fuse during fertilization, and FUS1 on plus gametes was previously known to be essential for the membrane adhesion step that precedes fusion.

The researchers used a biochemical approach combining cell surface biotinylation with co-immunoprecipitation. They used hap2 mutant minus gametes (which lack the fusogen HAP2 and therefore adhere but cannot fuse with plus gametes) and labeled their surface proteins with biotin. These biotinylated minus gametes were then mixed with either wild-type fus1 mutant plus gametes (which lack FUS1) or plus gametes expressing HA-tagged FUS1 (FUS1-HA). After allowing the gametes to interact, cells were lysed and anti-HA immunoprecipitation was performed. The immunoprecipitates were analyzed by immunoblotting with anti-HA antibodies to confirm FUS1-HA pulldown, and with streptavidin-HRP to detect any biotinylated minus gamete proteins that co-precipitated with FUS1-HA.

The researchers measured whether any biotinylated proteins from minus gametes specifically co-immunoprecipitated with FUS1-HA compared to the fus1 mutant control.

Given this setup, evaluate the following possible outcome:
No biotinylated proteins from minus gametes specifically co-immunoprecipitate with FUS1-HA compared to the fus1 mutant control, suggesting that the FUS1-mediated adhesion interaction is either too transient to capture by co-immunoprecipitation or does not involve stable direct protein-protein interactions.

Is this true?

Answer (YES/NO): NO